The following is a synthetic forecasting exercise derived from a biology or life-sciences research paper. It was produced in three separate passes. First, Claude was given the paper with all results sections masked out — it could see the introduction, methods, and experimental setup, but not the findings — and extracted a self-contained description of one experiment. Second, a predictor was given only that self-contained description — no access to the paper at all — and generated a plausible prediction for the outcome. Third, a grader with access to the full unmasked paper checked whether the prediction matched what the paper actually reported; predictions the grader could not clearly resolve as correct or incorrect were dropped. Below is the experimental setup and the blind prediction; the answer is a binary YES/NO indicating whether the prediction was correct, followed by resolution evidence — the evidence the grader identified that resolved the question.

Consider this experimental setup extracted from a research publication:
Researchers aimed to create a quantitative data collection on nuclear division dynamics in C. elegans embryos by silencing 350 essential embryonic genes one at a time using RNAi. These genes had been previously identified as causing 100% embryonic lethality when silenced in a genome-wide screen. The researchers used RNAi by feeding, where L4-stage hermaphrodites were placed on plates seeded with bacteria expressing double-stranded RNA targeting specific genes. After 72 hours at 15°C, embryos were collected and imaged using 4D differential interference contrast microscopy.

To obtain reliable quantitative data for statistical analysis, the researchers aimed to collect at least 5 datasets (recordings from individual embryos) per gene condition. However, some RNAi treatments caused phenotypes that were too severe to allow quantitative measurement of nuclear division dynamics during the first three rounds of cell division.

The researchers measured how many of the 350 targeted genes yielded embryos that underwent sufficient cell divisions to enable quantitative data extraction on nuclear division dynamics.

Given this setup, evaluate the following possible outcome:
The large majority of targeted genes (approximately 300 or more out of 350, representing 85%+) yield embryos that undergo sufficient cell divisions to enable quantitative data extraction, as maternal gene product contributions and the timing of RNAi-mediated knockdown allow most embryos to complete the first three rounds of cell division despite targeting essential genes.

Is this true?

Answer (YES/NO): NO